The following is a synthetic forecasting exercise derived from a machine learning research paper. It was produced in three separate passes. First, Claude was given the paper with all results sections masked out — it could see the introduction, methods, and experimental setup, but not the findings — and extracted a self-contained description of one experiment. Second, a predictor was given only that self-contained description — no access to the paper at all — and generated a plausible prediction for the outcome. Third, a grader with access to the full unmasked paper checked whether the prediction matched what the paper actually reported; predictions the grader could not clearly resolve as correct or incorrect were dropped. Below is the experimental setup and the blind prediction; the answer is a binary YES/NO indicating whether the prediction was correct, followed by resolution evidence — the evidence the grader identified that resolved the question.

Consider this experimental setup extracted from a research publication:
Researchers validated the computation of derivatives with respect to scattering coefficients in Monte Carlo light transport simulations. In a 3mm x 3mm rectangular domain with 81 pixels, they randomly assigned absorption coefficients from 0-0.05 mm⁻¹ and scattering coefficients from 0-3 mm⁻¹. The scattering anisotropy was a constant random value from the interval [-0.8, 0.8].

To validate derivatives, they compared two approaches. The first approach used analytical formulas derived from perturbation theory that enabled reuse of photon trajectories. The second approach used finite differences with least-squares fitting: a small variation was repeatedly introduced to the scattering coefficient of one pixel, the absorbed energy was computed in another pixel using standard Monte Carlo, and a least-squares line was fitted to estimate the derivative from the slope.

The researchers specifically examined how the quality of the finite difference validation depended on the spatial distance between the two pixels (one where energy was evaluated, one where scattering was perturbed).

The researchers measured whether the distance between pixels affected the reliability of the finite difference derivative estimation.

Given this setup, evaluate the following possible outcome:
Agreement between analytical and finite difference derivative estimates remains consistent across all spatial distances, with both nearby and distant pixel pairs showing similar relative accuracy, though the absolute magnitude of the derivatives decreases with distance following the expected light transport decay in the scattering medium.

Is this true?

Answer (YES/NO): NO